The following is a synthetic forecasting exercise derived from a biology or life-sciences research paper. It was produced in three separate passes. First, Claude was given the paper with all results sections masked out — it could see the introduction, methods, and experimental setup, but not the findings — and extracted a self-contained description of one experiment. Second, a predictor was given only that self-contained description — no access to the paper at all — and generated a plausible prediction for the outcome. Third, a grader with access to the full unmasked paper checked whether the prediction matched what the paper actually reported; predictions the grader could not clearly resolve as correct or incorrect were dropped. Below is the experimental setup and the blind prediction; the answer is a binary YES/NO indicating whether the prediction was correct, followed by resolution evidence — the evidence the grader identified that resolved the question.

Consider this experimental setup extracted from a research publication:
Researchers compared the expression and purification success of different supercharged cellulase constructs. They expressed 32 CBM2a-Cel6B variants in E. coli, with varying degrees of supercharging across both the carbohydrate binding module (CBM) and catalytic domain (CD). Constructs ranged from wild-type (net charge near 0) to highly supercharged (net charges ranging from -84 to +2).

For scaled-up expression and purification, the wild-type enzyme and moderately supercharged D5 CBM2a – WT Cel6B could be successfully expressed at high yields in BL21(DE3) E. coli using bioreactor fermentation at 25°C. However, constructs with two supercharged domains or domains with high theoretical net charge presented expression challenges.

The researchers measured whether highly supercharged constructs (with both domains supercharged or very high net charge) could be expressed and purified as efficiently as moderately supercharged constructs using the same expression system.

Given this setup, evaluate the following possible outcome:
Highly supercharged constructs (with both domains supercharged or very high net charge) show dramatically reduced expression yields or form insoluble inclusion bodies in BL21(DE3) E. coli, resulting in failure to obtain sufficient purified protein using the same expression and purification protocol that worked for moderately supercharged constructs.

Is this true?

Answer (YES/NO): NO